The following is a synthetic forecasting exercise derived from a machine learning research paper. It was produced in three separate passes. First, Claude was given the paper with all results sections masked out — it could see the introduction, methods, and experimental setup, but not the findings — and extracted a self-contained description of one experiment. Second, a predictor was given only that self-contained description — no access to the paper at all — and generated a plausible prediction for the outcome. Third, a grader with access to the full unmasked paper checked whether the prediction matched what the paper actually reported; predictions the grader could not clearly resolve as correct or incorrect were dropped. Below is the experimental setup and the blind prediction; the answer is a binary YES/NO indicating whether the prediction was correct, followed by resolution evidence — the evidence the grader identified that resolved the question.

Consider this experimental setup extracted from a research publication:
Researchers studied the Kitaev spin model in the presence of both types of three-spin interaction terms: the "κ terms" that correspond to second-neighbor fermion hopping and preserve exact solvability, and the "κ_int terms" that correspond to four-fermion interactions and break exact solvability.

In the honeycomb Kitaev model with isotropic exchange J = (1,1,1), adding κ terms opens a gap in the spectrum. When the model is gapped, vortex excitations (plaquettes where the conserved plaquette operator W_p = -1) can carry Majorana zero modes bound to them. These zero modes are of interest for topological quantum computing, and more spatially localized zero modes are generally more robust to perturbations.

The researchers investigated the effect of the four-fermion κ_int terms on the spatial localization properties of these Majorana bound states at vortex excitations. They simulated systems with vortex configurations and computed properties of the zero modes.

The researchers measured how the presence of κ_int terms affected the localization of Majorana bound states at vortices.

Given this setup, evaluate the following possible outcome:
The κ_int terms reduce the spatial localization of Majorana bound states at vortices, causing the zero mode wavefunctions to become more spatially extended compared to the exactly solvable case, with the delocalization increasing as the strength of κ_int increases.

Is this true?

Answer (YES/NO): NO